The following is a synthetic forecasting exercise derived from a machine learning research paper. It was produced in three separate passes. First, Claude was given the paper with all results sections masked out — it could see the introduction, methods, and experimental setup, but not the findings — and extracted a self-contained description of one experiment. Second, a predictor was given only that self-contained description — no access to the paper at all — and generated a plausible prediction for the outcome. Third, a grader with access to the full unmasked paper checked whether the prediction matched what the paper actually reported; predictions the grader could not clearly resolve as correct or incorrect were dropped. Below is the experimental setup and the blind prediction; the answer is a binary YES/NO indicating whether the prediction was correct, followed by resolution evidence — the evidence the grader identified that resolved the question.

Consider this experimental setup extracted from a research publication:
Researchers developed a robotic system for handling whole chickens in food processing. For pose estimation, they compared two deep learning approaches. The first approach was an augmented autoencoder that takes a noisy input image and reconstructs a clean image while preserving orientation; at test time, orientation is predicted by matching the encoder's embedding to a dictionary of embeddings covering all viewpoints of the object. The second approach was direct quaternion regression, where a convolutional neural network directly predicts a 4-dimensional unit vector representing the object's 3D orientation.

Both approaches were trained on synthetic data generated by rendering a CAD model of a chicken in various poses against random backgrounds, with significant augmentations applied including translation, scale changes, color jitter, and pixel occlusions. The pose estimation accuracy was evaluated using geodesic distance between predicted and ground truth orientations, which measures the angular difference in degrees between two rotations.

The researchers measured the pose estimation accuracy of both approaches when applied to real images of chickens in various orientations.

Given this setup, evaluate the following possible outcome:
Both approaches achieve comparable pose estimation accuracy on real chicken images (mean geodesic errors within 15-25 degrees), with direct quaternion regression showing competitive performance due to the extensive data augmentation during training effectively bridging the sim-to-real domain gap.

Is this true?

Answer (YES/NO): NO